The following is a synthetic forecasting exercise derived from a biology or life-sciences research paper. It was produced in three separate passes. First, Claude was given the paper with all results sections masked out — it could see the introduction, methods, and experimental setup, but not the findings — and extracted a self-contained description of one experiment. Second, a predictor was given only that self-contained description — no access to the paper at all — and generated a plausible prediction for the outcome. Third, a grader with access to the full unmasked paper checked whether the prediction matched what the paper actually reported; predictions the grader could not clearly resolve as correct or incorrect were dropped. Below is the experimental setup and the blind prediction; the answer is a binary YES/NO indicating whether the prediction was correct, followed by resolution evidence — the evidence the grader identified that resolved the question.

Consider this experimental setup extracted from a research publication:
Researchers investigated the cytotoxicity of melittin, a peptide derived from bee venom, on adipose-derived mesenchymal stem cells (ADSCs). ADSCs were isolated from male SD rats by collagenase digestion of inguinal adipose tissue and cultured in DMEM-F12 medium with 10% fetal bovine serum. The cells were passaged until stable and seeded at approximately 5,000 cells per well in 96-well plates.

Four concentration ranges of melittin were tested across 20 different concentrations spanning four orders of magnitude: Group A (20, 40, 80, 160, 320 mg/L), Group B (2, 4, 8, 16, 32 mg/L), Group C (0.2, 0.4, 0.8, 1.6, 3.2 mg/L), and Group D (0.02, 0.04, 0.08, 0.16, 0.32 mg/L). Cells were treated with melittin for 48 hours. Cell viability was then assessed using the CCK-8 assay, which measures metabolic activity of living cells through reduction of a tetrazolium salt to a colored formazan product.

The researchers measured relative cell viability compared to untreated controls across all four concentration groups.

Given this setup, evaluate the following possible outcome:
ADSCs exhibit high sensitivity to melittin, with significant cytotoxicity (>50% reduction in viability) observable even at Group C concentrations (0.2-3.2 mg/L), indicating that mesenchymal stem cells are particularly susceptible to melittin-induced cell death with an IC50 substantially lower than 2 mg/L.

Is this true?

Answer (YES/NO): NO